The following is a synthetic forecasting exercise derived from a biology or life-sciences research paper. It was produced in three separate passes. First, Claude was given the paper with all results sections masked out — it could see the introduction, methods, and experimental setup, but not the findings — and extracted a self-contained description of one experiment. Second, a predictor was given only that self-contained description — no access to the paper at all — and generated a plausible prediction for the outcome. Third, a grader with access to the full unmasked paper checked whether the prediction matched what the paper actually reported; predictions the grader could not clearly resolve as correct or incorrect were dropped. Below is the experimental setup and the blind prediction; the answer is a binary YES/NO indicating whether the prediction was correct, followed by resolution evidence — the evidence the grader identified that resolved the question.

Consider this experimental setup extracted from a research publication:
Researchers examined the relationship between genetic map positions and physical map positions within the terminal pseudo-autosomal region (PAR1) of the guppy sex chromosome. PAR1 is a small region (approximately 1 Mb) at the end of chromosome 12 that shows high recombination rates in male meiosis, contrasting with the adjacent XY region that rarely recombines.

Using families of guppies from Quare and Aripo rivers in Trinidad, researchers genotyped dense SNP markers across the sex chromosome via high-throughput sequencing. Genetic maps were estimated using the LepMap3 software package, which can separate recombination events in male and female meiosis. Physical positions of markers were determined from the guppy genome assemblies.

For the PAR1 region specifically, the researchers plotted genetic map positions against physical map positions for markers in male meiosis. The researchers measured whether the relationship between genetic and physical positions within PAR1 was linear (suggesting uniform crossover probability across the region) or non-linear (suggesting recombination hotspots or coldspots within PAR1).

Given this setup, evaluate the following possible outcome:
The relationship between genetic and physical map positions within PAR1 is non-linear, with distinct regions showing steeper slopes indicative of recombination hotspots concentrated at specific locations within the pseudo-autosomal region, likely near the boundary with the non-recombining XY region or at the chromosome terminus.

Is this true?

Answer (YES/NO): NO